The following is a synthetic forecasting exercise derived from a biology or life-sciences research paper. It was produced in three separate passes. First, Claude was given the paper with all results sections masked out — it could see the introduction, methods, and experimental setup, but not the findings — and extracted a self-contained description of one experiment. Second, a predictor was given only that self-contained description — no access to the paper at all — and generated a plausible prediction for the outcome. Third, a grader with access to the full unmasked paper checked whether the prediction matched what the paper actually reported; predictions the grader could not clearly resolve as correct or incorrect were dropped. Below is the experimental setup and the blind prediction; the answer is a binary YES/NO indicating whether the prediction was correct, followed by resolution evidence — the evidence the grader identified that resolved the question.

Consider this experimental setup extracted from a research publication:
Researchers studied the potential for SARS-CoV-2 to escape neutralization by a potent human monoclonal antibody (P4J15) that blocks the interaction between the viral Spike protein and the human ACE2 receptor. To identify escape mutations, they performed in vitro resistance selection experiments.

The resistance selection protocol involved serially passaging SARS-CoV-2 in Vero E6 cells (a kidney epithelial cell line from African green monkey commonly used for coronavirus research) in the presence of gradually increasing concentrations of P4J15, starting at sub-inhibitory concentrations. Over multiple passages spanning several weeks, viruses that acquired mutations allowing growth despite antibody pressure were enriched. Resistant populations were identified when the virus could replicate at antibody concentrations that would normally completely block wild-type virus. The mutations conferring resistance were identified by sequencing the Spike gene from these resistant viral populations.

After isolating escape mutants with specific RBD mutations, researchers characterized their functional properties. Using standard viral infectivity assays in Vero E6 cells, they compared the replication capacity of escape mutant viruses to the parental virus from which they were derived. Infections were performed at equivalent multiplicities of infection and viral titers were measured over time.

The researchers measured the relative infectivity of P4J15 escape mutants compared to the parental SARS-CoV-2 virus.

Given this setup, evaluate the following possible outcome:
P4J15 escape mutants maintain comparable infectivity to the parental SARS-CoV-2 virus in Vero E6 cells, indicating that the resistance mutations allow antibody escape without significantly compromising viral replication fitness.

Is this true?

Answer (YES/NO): NO